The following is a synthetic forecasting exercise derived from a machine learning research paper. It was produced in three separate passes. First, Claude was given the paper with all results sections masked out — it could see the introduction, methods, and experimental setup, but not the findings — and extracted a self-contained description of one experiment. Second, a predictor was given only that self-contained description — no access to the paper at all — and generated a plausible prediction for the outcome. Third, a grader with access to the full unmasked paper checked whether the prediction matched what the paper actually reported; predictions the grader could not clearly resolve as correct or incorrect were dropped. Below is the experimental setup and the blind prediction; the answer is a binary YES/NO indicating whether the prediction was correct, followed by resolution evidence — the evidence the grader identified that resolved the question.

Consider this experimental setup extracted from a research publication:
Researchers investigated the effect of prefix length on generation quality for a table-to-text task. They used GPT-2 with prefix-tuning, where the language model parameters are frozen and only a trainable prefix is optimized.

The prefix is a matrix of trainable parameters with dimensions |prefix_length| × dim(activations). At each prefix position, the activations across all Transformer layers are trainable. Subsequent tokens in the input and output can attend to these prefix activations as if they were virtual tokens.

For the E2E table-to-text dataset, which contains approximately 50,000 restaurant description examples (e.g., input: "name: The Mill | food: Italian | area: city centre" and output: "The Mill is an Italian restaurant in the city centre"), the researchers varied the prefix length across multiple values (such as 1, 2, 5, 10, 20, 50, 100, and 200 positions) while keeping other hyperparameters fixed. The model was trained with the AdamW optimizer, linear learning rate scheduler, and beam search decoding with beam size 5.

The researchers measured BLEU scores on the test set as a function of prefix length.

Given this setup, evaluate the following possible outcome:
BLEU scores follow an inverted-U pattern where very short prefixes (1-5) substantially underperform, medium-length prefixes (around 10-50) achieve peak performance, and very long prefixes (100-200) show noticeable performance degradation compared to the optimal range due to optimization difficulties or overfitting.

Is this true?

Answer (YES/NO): NO